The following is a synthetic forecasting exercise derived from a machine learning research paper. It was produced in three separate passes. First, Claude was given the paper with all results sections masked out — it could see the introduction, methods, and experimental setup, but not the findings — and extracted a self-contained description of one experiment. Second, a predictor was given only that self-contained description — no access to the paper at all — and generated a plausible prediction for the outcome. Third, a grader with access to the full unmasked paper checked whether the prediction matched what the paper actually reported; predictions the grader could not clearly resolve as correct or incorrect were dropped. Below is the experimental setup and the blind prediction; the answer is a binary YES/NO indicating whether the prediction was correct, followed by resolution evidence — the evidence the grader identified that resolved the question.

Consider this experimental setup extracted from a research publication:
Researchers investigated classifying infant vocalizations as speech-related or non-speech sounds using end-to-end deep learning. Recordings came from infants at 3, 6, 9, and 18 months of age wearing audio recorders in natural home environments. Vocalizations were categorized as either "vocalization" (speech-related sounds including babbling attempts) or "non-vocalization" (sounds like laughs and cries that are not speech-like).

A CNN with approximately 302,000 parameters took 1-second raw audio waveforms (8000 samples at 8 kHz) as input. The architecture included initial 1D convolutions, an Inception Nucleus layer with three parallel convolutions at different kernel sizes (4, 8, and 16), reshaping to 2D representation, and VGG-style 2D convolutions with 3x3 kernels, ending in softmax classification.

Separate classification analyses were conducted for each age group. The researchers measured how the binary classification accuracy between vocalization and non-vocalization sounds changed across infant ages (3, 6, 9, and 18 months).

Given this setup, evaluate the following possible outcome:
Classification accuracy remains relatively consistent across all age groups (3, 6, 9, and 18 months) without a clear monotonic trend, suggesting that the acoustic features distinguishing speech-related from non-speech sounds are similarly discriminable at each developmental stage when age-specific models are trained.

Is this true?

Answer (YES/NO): NO